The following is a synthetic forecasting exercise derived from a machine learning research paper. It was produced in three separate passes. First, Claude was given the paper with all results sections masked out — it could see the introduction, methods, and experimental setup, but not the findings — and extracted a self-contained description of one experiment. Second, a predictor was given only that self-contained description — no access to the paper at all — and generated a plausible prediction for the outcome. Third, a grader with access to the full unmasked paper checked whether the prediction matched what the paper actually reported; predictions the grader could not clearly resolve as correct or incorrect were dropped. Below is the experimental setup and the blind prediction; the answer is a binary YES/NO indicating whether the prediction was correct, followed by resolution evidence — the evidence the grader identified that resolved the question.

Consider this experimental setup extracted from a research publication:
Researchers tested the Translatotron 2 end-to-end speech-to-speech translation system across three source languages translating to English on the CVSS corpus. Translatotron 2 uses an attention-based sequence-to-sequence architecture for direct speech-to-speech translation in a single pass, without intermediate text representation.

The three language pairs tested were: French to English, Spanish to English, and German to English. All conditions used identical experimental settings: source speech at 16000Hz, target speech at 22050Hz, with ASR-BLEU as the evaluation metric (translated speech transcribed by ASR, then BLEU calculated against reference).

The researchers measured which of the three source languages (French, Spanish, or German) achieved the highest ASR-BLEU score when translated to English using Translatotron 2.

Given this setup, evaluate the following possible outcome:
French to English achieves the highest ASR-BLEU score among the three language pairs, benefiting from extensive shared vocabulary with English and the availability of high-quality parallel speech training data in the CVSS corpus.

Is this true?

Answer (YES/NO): YES